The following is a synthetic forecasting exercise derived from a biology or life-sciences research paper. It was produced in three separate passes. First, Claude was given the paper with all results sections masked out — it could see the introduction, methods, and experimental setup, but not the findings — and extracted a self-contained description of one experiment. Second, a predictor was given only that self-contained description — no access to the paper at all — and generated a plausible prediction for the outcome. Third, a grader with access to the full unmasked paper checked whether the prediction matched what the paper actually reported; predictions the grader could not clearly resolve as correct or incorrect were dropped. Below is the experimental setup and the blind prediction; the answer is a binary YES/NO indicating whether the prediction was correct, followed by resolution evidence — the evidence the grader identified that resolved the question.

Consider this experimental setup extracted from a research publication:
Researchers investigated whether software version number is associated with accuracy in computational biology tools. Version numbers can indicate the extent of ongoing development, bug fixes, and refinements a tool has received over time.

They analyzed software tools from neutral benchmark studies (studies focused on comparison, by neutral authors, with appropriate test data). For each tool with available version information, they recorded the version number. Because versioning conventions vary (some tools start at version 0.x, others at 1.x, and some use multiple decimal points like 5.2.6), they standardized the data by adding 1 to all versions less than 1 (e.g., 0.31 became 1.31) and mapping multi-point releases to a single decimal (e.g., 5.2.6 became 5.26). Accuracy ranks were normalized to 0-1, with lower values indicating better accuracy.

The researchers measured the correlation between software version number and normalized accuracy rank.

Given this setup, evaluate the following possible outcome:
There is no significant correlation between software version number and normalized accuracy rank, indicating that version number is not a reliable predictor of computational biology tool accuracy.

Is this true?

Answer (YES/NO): NO